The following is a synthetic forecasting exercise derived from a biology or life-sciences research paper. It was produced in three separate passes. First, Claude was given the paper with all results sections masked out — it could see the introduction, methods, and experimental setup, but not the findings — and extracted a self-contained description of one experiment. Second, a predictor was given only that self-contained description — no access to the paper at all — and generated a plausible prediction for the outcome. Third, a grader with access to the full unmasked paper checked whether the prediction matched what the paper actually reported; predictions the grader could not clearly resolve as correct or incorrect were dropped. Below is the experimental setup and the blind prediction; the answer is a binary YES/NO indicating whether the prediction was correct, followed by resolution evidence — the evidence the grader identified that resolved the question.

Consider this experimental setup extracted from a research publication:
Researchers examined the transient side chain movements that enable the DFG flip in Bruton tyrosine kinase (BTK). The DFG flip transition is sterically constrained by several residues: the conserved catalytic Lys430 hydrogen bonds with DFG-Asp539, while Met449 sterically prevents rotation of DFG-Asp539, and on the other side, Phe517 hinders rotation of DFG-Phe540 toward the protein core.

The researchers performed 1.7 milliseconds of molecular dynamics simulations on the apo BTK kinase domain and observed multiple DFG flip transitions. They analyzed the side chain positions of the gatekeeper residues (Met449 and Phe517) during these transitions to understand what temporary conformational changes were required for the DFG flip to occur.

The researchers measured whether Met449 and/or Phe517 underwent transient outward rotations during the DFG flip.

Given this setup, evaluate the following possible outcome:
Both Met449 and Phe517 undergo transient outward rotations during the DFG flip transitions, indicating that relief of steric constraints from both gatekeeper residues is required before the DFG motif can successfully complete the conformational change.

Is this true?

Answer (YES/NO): YES